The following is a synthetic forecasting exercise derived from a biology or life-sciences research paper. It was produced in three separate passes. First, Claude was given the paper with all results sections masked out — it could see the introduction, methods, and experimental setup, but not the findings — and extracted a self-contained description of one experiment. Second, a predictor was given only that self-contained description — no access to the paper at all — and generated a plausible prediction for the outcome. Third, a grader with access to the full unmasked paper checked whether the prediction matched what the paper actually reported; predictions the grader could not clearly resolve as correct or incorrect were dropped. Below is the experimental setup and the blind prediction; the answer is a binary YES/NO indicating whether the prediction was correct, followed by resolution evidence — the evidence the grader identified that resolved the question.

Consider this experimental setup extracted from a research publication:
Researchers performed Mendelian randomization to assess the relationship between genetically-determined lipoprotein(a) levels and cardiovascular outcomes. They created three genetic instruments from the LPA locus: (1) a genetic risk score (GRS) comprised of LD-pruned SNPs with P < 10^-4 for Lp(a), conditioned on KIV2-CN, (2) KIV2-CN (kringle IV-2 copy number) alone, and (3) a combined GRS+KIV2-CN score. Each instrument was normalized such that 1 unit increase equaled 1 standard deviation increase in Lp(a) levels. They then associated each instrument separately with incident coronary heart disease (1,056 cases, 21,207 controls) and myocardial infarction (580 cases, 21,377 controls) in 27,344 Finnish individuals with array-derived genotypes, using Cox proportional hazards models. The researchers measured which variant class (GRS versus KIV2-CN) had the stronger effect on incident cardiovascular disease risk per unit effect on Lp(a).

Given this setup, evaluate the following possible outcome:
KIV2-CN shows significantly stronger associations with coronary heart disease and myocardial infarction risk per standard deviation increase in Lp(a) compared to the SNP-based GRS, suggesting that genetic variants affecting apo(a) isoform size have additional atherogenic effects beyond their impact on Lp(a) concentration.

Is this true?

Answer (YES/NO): NO